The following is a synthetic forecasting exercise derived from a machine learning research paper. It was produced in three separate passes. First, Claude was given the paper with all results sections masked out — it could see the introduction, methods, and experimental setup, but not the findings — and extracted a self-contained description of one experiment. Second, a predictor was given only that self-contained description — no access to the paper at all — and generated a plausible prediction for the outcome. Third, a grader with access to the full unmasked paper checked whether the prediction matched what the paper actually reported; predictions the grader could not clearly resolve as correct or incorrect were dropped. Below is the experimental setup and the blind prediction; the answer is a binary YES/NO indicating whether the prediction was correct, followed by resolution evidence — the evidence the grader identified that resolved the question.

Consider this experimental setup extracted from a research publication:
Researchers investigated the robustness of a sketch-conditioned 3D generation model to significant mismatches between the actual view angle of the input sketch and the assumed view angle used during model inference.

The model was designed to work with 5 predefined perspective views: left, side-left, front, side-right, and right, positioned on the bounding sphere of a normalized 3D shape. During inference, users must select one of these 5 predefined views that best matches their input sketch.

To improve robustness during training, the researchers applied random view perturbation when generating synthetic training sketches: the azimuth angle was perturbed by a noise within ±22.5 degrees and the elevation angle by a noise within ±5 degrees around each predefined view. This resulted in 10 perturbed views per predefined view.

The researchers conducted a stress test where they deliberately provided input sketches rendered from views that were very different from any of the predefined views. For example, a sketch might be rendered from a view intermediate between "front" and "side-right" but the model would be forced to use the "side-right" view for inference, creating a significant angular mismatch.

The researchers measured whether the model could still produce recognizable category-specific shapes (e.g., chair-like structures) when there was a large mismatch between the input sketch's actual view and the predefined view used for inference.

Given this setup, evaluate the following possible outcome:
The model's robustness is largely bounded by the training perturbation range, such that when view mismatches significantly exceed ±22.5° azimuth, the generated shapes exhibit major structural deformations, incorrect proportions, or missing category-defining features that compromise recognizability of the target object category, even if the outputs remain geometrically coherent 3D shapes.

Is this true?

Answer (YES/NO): NO